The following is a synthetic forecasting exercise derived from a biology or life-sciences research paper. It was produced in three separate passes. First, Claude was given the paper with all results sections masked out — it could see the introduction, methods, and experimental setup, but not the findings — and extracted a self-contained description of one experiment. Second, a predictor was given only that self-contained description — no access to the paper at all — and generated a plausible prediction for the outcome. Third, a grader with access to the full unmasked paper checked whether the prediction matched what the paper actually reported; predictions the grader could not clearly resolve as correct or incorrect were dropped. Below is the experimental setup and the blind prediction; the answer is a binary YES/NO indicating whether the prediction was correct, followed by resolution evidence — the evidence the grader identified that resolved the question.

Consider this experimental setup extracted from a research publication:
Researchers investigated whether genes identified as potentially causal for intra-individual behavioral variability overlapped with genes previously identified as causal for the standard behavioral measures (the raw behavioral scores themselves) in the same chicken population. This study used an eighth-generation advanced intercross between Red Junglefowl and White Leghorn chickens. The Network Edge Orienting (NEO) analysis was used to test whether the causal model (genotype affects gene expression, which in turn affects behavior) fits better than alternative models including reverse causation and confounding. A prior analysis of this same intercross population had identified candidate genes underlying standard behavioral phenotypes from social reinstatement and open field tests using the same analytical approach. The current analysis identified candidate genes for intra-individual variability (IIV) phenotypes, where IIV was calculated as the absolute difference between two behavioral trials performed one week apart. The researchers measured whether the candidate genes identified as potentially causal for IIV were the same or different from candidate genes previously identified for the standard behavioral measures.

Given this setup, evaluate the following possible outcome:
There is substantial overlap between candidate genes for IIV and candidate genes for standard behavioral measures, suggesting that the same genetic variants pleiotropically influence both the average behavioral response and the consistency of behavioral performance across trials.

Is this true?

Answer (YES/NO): NO